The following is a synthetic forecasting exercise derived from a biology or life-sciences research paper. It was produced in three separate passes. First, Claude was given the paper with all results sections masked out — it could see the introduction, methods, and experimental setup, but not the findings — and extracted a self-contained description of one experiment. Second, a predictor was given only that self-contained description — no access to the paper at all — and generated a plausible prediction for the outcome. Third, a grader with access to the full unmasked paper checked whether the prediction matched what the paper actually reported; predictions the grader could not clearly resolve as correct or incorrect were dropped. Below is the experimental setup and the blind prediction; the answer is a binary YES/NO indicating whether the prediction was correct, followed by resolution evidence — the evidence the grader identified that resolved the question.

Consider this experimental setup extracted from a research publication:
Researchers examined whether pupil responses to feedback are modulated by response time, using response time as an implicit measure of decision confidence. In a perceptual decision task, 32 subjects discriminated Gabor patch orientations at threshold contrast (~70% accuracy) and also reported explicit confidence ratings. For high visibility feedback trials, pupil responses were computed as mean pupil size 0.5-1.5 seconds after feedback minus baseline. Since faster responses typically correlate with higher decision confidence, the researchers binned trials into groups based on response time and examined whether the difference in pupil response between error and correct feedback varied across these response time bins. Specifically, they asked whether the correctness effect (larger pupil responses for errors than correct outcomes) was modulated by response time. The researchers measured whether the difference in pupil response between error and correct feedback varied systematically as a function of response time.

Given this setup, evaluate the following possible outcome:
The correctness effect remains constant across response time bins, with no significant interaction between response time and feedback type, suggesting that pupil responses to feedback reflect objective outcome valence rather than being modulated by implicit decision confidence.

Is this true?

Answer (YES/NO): NO